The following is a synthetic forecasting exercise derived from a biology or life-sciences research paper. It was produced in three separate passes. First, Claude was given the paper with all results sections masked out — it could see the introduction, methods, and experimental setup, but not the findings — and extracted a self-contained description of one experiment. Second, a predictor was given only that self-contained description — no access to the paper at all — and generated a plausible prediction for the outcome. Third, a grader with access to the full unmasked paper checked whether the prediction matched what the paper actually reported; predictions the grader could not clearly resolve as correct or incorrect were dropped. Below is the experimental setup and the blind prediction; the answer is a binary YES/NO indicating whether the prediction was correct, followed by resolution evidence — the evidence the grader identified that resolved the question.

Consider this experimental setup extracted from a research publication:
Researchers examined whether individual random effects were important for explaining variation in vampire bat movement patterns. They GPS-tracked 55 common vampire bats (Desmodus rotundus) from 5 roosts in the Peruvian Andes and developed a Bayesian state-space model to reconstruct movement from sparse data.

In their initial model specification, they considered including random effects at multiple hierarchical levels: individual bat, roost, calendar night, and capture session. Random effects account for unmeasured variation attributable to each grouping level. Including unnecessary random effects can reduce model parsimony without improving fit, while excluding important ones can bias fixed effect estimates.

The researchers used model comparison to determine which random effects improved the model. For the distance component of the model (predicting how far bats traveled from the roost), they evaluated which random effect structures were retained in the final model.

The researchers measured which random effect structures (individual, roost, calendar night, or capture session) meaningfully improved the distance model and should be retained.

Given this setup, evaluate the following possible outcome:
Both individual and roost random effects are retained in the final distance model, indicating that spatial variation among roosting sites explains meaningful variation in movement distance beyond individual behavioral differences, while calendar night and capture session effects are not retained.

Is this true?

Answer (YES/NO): NO